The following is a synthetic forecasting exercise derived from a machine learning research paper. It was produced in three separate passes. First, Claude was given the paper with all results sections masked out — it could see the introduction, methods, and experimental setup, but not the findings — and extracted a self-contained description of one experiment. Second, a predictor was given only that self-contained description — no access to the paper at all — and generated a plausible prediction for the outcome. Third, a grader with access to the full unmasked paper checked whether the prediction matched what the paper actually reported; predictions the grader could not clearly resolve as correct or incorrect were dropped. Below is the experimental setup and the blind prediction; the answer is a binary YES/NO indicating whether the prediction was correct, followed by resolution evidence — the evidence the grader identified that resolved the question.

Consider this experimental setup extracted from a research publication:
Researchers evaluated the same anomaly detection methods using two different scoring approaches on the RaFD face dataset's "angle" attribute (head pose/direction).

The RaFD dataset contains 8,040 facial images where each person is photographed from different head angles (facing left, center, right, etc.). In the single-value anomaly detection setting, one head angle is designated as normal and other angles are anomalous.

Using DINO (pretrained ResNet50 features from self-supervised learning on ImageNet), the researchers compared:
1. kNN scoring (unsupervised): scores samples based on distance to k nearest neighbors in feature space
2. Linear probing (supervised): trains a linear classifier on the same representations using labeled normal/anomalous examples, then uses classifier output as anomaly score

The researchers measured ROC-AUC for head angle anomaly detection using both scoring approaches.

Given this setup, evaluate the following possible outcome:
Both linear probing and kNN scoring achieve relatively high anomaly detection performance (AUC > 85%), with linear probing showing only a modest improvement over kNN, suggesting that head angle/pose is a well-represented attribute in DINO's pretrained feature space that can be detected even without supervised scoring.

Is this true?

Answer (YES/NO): YES